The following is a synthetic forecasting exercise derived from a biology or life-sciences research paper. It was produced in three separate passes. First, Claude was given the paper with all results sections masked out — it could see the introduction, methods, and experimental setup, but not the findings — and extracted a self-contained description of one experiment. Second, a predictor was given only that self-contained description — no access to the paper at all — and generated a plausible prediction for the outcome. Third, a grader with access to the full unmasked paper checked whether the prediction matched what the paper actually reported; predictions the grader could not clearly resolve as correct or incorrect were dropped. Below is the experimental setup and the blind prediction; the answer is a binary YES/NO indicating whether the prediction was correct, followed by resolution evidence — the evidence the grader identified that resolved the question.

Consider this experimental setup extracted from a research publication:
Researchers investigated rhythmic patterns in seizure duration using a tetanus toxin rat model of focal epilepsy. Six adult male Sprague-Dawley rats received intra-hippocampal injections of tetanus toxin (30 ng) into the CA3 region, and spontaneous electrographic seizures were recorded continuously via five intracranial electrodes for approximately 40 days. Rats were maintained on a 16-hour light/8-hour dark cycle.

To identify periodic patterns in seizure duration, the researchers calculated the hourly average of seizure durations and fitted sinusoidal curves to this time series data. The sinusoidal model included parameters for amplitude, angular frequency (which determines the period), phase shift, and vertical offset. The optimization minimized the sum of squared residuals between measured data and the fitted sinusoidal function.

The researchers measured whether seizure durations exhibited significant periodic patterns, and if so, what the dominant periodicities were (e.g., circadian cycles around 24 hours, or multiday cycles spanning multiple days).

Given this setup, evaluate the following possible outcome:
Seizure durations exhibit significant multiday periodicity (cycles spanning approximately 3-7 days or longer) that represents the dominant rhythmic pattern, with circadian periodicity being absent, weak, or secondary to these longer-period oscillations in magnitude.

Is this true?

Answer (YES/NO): YES